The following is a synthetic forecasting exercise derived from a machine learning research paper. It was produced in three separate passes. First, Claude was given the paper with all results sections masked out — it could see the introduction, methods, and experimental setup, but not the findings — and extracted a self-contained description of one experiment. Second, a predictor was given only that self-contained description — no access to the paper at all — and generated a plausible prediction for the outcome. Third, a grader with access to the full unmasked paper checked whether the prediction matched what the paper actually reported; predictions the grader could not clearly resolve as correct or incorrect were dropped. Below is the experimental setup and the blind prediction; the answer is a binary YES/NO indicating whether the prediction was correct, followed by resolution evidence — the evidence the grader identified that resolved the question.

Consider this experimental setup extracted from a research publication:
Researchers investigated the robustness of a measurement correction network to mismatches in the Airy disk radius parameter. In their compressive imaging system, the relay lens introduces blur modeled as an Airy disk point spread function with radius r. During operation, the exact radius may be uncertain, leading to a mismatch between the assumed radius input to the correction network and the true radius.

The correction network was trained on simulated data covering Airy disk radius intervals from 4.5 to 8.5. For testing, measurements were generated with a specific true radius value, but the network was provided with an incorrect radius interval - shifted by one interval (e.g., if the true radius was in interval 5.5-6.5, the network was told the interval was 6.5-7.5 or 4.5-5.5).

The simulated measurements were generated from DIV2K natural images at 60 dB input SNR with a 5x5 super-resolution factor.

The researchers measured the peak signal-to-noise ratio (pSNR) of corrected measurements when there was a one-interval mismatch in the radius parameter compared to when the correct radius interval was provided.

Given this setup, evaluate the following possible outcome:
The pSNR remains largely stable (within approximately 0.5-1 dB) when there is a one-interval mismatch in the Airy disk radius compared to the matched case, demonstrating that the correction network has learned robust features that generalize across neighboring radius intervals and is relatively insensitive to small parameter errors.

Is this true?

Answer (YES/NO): NO